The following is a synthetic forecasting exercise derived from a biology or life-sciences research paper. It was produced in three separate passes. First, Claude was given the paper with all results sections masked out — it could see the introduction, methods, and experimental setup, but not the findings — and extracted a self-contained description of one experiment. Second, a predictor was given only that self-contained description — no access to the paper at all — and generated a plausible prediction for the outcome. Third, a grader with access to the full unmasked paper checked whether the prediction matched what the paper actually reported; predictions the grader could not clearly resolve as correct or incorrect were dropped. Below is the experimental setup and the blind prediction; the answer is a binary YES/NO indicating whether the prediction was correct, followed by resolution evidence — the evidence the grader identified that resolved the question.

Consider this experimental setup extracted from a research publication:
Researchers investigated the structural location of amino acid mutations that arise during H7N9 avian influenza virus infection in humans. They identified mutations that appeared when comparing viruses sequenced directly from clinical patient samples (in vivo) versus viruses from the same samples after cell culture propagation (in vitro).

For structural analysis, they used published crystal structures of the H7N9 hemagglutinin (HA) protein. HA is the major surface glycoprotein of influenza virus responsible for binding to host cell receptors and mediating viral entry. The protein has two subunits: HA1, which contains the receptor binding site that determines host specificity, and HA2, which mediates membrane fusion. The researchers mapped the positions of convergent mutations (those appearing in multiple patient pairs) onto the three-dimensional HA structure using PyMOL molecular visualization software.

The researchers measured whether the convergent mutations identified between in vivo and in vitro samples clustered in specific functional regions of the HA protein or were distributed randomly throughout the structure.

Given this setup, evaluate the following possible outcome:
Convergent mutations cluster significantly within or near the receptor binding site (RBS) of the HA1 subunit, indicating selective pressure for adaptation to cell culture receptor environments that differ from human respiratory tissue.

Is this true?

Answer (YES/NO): NO